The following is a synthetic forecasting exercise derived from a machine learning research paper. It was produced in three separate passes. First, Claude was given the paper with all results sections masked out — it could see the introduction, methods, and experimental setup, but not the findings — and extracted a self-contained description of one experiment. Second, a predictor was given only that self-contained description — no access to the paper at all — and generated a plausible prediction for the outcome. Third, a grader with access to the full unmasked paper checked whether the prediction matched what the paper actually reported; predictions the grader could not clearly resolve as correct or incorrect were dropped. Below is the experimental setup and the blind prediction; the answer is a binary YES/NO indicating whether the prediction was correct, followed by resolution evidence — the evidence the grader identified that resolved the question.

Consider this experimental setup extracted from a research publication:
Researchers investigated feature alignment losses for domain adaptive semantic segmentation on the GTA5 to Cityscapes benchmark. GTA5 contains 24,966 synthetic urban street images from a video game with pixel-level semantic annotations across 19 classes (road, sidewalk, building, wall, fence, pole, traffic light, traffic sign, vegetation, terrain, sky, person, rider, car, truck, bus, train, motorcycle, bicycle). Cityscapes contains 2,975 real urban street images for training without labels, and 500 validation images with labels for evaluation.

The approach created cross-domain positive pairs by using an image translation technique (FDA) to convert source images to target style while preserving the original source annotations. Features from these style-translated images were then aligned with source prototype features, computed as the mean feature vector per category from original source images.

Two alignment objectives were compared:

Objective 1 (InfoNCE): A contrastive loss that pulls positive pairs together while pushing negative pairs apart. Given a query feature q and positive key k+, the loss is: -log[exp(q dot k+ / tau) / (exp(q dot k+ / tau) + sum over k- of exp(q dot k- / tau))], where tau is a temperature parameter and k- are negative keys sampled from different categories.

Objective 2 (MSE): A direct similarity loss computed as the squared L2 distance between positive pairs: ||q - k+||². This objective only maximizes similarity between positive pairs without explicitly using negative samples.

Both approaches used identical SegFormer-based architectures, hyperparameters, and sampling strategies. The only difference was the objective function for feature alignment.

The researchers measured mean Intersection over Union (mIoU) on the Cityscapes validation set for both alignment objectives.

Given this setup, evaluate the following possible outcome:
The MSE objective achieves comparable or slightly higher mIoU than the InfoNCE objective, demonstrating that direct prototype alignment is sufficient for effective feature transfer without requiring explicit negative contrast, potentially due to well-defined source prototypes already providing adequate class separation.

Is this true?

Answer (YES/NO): NO